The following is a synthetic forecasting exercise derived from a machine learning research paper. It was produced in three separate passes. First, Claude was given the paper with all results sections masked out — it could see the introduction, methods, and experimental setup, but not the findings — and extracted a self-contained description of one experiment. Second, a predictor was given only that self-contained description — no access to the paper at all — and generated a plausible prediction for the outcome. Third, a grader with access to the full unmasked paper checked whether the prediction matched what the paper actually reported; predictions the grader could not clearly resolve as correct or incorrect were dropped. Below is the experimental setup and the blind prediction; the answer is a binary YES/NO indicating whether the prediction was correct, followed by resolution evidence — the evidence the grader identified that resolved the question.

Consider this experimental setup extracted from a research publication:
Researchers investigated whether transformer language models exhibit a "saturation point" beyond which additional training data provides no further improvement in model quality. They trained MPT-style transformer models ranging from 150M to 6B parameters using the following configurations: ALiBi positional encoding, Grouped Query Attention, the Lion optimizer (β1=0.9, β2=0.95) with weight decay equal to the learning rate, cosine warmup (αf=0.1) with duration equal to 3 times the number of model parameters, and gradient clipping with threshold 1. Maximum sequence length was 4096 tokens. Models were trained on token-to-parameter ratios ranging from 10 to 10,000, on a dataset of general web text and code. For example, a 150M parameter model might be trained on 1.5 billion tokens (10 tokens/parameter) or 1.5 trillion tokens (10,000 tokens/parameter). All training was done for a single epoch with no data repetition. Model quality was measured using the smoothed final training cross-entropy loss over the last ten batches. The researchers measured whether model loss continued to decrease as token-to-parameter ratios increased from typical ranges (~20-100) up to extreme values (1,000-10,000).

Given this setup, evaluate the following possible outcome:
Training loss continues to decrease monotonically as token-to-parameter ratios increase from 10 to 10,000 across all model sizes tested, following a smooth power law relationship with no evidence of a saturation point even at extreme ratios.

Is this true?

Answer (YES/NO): NO